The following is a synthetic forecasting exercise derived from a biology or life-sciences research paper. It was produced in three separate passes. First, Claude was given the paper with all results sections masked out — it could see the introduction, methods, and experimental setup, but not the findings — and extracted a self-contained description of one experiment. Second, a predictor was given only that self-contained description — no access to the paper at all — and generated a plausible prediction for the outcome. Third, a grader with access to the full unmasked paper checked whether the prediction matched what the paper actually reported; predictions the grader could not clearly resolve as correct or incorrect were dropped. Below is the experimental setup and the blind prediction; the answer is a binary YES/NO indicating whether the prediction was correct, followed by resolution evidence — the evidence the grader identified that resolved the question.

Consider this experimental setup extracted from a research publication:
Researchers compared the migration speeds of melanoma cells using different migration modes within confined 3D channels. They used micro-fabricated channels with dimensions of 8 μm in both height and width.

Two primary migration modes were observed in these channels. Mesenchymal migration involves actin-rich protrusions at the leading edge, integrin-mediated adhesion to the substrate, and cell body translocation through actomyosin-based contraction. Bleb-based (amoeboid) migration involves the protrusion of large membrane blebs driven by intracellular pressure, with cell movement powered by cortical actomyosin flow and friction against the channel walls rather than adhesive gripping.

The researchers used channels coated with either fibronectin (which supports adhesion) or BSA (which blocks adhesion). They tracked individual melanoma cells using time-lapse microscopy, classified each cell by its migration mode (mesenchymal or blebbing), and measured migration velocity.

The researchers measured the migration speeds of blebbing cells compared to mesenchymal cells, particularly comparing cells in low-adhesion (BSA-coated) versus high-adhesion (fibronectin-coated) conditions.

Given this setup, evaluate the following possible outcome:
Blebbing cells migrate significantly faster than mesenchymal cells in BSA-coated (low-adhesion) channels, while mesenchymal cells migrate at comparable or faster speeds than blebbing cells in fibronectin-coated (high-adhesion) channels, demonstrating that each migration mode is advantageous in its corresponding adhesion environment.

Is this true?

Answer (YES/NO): NO